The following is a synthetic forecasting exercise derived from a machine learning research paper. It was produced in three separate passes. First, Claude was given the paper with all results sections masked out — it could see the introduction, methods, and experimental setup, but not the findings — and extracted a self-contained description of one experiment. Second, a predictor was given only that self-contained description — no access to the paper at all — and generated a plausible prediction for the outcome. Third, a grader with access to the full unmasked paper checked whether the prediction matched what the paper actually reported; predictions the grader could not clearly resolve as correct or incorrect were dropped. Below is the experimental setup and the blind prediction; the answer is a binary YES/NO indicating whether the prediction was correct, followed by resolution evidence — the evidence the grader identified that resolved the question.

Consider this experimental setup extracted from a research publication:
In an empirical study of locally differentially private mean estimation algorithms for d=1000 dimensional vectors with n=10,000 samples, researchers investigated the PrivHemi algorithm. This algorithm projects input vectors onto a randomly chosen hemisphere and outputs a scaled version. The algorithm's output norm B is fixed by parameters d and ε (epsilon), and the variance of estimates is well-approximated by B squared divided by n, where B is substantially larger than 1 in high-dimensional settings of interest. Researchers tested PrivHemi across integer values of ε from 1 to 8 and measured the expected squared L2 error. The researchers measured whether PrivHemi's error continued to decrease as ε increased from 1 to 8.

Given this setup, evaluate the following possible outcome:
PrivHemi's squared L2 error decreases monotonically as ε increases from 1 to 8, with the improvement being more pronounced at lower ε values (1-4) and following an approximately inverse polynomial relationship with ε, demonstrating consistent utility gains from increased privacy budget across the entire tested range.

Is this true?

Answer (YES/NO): NO